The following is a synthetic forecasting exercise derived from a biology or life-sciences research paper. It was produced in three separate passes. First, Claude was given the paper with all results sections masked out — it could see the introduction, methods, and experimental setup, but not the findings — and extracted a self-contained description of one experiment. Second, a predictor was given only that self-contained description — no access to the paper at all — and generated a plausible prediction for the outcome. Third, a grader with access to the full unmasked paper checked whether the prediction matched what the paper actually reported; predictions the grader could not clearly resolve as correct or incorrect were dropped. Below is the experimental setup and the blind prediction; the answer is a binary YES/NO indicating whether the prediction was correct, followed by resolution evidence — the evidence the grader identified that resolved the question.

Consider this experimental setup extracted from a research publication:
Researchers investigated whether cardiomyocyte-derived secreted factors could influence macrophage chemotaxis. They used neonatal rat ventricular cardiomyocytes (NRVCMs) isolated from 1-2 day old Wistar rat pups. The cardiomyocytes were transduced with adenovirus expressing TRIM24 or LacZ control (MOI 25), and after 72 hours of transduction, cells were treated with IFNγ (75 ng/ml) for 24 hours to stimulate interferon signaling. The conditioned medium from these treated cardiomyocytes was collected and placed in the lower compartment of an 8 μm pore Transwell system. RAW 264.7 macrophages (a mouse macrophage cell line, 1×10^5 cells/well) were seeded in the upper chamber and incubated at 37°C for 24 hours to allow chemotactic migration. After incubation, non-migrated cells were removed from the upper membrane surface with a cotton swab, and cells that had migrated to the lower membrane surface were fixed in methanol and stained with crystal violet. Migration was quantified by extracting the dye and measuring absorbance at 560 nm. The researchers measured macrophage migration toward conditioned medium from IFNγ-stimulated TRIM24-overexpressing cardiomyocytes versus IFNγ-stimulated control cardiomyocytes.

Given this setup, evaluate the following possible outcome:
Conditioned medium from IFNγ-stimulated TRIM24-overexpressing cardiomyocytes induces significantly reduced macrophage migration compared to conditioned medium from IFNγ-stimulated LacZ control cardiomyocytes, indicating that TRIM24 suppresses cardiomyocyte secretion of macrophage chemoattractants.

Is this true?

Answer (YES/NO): YES